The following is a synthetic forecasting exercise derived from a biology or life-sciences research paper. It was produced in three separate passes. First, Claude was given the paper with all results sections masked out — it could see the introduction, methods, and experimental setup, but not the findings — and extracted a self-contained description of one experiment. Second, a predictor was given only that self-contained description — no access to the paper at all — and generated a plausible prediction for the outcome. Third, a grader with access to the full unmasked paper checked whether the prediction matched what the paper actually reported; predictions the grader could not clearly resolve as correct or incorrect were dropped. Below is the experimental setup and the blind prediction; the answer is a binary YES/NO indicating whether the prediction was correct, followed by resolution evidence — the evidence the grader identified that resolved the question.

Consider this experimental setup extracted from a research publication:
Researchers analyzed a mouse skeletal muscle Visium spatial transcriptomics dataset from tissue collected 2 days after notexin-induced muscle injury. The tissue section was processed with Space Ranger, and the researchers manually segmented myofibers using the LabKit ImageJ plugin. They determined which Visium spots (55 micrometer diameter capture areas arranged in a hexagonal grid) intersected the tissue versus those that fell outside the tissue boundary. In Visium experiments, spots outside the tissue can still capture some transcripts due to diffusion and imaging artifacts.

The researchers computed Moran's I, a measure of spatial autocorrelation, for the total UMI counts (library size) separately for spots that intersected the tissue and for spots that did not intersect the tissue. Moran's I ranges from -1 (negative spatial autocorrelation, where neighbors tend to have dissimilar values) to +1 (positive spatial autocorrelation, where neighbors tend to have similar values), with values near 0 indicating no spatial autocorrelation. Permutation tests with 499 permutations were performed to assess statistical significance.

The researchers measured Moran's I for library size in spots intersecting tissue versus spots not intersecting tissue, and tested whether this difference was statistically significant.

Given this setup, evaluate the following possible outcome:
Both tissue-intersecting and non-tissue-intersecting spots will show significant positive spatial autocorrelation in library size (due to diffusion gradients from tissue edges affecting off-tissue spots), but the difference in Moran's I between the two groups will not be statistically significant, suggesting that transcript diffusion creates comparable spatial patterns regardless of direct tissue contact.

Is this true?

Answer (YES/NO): NO